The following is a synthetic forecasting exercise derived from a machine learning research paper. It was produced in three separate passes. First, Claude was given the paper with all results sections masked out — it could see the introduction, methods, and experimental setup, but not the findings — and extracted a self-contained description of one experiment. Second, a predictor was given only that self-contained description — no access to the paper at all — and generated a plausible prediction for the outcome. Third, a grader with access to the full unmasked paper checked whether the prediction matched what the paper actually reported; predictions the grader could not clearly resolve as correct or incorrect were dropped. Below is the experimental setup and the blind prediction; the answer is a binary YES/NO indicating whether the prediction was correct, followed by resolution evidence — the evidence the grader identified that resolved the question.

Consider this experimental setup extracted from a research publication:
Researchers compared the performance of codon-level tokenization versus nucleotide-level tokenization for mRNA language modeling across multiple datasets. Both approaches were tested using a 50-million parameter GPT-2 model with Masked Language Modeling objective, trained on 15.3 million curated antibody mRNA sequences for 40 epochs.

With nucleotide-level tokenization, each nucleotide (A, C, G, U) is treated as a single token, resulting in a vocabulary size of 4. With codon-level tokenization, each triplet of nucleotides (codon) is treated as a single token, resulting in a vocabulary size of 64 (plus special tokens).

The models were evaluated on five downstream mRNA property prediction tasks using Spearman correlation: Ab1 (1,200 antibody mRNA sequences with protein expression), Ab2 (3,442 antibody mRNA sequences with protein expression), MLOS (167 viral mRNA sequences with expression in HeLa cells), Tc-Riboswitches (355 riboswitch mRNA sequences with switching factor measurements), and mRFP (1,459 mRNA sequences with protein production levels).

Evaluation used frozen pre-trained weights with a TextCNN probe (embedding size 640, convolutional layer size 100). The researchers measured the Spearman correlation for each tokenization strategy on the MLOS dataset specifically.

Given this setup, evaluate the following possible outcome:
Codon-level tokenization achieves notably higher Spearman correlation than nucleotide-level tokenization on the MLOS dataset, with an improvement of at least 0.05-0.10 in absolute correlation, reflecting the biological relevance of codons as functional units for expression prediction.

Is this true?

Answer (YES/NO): YES